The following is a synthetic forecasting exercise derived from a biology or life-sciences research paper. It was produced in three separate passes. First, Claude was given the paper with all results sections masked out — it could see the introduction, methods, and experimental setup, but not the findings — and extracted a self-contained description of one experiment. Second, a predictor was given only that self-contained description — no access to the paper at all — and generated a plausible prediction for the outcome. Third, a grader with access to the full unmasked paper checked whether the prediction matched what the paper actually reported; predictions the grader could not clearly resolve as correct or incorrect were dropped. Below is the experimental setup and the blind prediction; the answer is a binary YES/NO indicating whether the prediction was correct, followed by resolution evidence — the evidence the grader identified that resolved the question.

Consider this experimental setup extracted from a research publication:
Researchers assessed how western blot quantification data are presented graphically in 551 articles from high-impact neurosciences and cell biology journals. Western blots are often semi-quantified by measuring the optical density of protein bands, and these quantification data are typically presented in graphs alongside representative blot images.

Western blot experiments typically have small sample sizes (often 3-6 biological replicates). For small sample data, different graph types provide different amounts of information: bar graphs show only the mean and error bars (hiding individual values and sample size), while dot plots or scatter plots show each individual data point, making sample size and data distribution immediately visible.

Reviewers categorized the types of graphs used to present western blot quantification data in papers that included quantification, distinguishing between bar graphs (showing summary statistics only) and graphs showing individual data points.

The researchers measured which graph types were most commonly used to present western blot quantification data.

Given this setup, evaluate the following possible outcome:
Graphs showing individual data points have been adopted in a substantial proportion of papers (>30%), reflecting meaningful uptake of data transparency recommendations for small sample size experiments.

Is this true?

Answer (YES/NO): NO